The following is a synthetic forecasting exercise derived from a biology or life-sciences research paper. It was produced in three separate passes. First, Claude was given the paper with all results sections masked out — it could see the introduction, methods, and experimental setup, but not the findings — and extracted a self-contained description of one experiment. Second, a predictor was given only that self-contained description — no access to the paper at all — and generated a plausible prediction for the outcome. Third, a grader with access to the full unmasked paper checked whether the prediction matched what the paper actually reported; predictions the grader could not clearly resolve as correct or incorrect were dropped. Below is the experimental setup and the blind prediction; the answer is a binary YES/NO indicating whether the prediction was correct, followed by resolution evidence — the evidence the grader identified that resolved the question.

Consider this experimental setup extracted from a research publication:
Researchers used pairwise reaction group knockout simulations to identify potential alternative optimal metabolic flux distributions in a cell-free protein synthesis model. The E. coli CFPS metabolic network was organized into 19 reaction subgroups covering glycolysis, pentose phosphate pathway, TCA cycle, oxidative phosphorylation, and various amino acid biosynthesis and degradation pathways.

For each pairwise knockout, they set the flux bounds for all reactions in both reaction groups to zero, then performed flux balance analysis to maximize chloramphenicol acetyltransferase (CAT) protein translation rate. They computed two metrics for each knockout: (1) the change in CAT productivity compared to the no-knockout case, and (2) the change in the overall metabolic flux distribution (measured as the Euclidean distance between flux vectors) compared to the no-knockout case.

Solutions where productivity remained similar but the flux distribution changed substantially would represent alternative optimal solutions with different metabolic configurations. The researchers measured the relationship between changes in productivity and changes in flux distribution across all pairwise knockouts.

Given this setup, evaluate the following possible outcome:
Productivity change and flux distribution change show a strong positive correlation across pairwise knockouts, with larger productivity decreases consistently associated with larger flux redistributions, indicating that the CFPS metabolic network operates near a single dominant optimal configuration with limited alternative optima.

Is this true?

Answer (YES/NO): NO